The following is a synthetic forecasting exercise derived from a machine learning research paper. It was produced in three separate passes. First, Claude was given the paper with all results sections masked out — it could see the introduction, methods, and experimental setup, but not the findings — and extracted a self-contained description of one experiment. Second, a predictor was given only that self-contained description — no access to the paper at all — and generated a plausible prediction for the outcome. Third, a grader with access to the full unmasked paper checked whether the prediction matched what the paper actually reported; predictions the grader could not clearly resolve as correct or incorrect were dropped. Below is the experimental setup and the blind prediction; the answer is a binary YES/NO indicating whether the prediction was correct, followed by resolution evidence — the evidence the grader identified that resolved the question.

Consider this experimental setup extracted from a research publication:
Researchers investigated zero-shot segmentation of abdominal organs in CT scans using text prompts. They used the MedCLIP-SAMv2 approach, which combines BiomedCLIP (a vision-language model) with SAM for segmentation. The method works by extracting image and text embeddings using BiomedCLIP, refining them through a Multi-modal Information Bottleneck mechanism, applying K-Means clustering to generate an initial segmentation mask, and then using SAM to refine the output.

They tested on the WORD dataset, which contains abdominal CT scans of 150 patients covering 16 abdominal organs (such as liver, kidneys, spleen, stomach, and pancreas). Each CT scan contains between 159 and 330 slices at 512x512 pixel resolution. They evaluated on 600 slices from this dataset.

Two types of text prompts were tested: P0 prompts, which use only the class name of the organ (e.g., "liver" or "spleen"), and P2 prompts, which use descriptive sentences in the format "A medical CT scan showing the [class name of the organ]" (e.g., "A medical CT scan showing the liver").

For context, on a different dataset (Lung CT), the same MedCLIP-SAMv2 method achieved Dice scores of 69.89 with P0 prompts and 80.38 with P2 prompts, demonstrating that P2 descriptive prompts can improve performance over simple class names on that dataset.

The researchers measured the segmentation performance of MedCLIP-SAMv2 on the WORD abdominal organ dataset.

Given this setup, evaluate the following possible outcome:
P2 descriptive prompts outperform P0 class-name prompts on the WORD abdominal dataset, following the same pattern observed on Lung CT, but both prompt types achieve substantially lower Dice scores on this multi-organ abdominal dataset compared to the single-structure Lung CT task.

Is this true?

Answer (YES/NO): YES